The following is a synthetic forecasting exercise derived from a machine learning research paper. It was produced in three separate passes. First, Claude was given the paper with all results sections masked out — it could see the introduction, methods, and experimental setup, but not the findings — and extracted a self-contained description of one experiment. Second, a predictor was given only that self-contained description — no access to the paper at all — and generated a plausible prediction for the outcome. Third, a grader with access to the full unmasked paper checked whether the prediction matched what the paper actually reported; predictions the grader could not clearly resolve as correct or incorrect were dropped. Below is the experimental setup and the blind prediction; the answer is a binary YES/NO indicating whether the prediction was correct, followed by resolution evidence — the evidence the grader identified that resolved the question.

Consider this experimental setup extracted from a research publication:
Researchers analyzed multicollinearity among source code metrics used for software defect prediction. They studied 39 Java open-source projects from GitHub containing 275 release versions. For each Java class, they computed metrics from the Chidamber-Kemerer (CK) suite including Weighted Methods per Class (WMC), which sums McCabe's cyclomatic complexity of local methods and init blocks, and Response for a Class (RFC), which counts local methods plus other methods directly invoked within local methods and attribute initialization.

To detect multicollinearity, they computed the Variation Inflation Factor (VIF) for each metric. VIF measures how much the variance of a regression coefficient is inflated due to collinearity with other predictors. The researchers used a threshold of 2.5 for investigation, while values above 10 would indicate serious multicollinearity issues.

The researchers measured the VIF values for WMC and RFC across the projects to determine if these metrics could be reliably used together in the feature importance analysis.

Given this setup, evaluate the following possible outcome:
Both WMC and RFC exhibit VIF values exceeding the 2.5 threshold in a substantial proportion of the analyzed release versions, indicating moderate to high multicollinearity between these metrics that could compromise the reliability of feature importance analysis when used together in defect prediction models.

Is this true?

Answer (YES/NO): YES